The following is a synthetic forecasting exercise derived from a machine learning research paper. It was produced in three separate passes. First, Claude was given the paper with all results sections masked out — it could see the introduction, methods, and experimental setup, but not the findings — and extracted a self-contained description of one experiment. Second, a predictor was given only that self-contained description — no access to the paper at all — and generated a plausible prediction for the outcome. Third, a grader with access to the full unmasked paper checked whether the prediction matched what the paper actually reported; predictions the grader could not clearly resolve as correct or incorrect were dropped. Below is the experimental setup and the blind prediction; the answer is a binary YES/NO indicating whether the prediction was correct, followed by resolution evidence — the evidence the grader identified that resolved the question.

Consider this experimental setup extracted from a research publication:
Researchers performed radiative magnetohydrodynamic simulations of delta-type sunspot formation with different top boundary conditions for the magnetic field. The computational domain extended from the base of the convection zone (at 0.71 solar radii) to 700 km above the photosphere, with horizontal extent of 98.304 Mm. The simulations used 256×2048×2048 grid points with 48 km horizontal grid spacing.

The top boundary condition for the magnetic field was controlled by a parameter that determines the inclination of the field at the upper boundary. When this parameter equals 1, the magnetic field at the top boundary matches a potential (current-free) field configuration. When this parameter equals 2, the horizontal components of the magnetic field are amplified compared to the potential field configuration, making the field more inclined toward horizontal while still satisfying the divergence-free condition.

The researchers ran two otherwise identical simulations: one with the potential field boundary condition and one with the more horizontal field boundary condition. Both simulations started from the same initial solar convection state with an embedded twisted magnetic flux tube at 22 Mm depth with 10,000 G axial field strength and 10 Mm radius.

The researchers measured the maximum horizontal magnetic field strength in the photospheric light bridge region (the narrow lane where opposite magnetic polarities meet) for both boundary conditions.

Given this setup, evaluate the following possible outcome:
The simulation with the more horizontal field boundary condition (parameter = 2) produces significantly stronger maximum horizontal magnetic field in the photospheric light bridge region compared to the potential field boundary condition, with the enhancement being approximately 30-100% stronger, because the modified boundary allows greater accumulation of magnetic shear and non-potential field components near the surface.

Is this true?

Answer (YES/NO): NO